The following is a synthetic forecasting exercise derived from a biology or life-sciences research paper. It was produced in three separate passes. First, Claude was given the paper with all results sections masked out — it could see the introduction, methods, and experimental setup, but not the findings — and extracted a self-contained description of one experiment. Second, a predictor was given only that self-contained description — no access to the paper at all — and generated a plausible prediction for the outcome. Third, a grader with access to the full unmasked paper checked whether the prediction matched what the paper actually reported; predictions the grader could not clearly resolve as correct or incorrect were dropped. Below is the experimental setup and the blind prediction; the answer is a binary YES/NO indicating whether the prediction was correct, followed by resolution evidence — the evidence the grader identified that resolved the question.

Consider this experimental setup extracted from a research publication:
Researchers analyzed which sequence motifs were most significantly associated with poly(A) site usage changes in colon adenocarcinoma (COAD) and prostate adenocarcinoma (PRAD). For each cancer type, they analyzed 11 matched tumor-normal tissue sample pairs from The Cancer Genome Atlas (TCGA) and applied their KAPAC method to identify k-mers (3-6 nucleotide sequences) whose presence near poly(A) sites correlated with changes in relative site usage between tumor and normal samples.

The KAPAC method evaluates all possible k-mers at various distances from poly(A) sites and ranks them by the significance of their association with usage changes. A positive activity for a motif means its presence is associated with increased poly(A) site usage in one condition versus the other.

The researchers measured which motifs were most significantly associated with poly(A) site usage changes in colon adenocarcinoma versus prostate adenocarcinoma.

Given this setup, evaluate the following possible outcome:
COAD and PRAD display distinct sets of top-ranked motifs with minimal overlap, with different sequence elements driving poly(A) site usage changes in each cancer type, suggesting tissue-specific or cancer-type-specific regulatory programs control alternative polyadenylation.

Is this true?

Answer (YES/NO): YES